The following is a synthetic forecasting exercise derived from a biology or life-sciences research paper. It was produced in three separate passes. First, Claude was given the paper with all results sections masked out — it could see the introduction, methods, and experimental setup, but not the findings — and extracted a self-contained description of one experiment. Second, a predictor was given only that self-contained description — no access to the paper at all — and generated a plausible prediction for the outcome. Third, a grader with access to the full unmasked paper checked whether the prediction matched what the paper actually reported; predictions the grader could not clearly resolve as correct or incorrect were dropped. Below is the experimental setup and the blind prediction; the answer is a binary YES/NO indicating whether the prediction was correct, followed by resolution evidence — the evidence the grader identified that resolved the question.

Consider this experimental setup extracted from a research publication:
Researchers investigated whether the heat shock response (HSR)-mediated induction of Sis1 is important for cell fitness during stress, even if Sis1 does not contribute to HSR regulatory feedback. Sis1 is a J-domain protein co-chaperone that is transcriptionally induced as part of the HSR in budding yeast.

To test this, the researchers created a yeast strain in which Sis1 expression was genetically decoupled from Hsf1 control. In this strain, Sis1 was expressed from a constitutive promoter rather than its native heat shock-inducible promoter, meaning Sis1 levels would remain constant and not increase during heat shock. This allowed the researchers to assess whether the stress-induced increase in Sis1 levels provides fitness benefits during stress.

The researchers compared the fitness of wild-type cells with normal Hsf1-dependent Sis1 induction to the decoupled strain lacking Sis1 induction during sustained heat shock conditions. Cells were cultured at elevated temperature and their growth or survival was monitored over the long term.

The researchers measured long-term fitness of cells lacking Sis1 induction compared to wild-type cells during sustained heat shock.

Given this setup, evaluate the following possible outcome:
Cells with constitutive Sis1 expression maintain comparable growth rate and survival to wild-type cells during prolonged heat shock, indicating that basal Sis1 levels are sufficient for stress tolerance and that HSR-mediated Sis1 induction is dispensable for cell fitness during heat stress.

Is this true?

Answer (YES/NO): NO